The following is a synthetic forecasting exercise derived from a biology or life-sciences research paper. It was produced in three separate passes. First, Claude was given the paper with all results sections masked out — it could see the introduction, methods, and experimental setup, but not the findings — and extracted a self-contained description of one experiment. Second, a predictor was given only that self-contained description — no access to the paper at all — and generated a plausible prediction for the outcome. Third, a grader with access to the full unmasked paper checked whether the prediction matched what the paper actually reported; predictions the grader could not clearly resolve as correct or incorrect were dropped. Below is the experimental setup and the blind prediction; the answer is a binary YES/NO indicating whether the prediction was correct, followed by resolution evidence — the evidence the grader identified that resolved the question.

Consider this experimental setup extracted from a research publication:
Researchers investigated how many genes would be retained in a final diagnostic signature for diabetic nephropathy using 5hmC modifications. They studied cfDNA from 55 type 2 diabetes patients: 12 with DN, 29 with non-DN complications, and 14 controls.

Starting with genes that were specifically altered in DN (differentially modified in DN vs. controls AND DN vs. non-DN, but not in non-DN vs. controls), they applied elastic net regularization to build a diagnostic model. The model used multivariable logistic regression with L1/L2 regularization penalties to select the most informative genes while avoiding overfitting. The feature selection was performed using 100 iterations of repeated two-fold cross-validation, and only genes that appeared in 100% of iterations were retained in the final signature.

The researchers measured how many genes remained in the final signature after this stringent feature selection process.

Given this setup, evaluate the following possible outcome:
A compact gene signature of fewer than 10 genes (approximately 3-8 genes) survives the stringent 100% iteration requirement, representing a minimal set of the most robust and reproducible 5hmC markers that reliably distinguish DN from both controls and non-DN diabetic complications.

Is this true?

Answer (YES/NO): NO